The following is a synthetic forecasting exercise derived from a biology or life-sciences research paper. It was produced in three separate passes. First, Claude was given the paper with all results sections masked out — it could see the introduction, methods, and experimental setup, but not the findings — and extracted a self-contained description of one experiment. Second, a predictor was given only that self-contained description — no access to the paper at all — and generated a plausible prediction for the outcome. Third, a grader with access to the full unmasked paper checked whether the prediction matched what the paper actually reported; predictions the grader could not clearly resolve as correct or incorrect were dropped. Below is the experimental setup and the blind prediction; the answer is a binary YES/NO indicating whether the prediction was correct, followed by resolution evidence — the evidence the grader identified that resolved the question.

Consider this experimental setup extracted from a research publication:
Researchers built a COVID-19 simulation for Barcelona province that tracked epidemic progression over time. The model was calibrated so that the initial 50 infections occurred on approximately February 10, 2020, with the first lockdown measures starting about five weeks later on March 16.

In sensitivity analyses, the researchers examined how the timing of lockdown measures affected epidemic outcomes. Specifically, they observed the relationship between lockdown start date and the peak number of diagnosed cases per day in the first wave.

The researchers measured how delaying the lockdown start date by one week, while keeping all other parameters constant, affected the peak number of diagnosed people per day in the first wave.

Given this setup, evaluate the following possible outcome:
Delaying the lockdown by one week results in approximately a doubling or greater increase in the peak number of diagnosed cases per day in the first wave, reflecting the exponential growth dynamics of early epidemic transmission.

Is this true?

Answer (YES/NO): YES